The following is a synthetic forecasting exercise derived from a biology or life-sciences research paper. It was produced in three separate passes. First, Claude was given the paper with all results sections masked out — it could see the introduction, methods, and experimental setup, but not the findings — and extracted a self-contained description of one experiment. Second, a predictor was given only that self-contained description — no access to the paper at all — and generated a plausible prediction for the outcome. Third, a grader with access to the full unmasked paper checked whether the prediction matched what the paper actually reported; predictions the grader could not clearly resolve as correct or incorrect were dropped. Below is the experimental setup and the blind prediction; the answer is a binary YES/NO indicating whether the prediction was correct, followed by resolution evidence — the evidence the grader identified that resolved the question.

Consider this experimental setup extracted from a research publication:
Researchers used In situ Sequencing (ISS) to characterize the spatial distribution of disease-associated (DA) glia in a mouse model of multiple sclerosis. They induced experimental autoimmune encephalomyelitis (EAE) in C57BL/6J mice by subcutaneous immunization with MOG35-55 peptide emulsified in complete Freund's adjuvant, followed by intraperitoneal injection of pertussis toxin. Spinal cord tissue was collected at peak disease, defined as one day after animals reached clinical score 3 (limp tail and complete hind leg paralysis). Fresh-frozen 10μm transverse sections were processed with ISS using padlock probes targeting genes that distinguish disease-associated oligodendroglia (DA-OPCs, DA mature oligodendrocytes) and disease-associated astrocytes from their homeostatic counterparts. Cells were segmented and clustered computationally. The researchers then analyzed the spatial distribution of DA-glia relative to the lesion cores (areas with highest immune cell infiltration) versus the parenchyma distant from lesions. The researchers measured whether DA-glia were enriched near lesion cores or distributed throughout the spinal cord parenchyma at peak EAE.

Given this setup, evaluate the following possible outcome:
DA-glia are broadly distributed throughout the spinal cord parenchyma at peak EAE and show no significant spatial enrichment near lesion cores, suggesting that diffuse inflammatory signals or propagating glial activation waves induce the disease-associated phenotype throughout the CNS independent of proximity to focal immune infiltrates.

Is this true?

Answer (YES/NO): YES